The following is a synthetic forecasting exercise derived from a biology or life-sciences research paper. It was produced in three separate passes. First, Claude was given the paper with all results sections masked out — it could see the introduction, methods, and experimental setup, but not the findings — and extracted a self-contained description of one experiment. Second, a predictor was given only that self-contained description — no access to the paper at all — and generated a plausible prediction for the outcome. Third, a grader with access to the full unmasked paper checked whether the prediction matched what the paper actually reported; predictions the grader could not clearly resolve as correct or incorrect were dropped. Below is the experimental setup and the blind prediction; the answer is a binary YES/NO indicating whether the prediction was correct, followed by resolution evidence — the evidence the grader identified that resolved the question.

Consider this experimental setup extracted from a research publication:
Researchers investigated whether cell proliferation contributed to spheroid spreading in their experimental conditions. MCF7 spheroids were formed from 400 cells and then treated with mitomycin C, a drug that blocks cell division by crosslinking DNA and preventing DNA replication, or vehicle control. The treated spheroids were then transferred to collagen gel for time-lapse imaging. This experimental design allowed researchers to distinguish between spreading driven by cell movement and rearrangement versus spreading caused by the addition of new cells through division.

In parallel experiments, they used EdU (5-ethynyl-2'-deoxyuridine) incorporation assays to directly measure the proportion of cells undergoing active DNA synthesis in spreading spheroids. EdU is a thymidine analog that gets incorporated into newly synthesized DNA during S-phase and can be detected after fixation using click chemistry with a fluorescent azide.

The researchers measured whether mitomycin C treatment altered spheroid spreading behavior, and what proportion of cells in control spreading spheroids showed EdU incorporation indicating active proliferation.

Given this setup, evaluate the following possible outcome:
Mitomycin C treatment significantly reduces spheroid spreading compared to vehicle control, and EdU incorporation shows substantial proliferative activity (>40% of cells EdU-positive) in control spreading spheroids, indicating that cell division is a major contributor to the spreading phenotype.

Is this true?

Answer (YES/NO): NO